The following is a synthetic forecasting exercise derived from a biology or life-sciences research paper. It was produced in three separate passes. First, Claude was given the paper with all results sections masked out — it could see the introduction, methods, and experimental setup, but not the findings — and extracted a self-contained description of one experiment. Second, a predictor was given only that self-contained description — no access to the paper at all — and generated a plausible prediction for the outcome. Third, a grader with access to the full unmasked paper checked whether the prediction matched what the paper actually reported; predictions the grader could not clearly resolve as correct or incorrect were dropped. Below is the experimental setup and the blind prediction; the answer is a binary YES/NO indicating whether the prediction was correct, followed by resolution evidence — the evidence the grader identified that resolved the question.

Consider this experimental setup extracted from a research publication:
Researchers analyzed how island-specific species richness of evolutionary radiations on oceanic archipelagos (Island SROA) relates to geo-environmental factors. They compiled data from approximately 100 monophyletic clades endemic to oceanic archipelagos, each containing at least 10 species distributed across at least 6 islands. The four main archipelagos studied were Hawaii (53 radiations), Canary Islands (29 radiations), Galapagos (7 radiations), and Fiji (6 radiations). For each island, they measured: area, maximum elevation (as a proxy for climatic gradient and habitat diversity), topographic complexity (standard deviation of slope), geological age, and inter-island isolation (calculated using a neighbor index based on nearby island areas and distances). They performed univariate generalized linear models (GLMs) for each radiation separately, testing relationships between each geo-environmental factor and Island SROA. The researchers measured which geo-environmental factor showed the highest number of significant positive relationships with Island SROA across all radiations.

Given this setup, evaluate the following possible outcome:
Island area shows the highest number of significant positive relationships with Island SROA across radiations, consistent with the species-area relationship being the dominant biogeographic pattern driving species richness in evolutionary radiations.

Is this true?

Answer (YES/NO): NO